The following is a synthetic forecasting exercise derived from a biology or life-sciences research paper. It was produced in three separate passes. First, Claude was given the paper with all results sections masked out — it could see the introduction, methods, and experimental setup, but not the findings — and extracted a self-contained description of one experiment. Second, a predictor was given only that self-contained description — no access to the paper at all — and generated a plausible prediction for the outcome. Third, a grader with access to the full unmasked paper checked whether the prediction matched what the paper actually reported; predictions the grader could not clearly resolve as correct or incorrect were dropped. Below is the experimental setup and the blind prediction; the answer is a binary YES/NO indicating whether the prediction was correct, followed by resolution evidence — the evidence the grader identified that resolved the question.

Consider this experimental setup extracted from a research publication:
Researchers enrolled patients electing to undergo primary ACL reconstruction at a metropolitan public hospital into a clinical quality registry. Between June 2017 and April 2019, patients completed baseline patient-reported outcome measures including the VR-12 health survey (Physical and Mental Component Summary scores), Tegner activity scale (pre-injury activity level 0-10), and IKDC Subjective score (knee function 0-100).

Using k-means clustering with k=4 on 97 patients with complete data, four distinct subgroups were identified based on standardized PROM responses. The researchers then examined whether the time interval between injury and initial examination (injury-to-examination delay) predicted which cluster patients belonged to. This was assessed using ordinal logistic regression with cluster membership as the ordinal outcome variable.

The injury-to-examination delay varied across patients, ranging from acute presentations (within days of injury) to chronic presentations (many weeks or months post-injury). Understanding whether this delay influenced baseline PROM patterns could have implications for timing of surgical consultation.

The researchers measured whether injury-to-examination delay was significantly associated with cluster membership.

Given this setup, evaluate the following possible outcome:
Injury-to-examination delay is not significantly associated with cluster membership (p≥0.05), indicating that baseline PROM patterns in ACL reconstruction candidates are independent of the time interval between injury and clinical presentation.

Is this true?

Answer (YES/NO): YES